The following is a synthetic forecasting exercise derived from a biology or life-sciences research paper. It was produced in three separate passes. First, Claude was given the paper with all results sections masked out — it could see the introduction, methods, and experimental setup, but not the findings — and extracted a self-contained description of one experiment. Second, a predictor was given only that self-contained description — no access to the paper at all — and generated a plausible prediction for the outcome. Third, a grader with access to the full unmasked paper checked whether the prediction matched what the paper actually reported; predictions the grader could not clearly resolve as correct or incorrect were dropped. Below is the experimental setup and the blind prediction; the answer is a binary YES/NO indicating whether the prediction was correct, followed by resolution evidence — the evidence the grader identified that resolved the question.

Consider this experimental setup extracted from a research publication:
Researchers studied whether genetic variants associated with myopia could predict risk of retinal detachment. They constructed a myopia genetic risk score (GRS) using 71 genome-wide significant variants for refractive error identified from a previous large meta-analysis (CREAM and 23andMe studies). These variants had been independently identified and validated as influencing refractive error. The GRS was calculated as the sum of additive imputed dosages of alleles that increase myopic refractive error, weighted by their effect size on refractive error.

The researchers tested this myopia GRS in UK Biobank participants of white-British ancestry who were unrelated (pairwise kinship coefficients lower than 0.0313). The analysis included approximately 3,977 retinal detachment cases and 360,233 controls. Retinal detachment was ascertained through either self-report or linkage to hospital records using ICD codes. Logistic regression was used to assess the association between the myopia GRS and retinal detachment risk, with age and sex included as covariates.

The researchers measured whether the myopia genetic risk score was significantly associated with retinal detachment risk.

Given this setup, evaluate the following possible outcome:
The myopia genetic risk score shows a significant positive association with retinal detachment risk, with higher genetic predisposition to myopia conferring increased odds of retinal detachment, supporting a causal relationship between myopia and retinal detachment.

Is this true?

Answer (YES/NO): YES